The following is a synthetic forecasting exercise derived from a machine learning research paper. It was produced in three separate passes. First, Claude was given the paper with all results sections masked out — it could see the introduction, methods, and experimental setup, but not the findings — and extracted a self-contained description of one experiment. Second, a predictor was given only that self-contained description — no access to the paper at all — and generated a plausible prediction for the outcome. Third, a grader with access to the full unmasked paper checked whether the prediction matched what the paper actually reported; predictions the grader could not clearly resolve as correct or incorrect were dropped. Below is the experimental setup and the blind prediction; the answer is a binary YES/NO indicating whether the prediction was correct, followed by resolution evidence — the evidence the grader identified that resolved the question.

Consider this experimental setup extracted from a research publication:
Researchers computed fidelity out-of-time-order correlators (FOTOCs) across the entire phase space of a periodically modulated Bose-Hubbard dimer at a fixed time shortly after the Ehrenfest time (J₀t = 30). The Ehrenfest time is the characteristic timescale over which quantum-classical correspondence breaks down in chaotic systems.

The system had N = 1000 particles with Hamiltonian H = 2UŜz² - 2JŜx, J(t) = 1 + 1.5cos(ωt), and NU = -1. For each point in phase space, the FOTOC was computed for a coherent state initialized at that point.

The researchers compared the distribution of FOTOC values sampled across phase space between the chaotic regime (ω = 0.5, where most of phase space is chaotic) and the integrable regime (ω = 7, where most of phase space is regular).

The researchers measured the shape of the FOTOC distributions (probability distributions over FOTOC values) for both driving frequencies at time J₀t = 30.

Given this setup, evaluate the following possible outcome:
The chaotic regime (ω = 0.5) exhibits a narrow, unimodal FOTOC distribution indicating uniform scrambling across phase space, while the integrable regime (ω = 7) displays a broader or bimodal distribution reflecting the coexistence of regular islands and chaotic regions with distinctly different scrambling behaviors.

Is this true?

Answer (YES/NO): NO